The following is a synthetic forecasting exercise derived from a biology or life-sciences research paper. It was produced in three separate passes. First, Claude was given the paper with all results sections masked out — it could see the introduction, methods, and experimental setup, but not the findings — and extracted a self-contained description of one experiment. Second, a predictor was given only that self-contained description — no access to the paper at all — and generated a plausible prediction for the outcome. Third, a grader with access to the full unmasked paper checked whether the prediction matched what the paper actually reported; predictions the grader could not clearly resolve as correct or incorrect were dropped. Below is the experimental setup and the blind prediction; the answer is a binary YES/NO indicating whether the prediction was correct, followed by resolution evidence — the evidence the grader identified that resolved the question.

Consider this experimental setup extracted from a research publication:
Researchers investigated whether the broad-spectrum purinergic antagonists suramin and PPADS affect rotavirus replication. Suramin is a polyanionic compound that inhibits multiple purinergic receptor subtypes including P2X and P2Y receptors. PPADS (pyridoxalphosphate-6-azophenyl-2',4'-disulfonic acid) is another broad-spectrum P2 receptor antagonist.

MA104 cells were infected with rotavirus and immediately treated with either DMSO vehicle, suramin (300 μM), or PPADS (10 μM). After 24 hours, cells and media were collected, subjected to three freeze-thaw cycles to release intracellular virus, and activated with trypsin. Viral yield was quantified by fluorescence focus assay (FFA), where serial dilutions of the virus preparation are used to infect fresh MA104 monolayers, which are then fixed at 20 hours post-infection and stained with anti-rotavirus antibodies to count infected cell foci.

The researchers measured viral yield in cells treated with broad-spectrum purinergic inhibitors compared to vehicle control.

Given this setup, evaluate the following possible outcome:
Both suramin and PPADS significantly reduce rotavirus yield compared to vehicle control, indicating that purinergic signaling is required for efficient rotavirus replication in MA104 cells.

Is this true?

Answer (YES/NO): NO